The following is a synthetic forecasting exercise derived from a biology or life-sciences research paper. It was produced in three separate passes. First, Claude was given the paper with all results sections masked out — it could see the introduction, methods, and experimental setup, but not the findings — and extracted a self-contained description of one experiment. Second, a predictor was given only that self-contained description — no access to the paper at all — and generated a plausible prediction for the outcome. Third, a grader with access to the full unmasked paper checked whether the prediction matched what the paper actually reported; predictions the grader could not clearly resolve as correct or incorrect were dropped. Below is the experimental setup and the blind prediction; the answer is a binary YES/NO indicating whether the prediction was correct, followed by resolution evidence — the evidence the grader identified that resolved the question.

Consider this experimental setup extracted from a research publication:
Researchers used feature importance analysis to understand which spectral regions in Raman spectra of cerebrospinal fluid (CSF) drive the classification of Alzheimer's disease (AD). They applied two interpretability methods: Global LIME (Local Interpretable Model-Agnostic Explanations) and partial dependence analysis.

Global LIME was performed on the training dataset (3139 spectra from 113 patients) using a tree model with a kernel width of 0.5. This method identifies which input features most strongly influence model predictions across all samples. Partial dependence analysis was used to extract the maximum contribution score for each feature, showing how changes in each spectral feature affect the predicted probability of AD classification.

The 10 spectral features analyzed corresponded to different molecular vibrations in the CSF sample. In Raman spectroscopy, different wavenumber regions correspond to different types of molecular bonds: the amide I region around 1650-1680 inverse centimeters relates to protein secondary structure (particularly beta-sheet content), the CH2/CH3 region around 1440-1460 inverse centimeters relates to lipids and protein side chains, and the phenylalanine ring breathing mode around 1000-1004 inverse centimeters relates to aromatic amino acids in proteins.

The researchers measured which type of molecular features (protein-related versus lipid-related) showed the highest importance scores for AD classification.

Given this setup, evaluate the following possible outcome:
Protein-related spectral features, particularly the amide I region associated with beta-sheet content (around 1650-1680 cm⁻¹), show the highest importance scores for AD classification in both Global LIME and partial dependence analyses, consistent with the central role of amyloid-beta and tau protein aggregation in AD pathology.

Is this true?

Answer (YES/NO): NO